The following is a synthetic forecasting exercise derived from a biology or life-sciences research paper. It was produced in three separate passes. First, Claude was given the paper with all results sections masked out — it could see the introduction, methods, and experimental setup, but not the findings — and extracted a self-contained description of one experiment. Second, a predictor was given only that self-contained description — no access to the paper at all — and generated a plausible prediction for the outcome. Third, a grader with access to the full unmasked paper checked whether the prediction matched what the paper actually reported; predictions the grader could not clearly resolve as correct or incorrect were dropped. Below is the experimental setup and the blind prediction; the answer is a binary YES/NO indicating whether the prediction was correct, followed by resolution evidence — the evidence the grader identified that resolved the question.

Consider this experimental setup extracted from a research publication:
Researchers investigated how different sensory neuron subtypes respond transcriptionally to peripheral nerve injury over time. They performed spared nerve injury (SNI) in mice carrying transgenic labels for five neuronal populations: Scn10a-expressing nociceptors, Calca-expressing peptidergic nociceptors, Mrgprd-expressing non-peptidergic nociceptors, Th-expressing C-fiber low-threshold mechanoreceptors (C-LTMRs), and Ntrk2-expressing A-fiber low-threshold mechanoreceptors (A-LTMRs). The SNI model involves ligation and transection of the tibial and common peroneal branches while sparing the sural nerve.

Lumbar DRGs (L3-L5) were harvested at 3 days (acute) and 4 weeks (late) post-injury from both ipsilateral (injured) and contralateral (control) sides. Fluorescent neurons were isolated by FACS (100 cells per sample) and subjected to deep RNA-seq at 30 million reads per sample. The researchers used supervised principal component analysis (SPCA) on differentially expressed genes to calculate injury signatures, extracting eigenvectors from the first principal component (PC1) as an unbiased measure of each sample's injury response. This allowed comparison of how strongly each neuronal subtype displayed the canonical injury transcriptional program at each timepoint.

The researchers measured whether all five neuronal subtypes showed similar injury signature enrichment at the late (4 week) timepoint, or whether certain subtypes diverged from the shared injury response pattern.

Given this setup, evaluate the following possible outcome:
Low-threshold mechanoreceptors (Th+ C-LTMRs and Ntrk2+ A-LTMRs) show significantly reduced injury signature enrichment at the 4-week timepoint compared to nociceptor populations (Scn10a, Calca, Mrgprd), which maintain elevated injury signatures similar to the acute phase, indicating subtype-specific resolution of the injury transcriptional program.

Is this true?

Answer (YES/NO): NO